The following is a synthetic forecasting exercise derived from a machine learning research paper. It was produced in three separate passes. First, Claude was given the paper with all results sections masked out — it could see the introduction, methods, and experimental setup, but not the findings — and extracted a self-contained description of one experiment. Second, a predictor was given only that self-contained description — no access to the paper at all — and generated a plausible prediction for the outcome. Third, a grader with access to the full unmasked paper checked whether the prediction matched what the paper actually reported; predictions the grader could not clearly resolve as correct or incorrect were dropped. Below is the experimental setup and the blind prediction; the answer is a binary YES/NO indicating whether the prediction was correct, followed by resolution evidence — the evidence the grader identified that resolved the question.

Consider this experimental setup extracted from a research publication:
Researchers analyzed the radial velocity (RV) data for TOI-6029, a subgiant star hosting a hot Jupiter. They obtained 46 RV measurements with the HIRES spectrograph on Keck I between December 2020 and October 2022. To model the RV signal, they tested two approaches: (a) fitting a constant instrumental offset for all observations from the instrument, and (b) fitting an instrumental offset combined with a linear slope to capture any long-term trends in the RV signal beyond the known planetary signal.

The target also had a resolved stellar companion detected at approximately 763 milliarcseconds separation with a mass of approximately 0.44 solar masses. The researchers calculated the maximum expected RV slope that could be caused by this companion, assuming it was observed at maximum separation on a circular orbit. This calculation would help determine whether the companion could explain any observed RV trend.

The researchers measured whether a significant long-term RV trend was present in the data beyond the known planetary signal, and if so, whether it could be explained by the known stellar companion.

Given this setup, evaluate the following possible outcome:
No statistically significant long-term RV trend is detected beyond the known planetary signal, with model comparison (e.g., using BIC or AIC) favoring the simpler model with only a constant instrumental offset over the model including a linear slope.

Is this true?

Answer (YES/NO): NO